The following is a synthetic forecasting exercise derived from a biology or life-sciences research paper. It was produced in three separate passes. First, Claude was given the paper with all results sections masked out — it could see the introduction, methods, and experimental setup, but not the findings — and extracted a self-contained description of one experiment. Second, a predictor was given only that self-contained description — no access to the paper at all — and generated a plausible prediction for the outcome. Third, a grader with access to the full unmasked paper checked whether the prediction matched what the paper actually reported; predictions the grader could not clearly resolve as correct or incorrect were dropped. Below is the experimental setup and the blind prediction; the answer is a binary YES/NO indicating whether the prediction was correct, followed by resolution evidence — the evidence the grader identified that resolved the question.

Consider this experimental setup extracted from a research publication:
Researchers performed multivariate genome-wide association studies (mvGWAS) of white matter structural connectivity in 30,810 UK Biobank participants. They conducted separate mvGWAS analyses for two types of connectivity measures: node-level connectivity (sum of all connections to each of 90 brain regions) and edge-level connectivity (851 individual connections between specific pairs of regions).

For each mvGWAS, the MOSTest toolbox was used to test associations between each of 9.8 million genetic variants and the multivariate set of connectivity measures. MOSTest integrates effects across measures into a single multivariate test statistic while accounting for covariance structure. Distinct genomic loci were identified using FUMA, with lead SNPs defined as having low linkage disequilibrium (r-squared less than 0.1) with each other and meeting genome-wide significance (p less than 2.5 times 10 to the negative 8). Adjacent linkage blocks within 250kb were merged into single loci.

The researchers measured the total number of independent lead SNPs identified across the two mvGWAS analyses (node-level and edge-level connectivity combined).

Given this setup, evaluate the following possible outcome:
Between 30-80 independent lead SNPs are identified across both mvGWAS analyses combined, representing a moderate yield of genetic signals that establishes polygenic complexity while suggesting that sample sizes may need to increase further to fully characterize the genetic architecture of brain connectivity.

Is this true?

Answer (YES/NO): NO